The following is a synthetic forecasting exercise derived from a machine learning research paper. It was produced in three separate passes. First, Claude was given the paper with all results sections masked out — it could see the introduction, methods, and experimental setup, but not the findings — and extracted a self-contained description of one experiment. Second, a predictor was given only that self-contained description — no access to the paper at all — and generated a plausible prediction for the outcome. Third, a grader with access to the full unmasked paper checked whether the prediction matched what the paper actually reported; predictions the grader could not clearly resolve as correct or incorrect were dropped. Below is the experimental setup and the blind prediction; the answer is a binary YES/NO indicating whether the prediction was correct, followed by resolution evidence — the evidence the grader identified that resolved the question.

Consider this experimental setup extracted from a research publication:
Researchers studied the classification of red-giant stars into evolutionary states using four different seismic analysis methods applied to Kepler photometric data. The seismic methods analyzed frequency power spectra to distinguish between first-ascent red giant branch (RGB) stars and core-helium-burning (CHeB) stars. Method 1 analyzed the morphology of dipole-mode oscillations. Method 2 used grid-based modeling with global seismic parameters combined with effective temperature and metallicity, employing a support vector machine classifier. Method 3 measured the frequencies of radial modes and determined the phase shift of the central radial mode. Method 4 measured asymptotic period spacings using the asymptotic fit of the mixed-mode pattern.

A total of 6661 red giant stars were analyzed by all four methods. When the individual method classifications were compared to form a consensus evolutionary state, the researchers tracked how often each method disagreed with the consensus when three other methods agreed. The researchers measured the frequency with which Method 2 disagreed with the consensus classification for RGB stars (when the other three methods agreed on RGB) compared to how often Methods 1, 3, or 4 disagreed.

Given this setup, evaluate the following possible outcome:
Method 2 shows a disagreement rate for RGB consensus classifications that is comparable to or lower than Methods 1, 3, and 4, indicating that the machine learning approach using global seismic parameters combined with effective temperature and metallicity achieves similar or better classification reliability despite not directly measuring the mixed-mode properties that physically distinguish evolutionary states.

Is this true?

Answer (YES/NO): NO